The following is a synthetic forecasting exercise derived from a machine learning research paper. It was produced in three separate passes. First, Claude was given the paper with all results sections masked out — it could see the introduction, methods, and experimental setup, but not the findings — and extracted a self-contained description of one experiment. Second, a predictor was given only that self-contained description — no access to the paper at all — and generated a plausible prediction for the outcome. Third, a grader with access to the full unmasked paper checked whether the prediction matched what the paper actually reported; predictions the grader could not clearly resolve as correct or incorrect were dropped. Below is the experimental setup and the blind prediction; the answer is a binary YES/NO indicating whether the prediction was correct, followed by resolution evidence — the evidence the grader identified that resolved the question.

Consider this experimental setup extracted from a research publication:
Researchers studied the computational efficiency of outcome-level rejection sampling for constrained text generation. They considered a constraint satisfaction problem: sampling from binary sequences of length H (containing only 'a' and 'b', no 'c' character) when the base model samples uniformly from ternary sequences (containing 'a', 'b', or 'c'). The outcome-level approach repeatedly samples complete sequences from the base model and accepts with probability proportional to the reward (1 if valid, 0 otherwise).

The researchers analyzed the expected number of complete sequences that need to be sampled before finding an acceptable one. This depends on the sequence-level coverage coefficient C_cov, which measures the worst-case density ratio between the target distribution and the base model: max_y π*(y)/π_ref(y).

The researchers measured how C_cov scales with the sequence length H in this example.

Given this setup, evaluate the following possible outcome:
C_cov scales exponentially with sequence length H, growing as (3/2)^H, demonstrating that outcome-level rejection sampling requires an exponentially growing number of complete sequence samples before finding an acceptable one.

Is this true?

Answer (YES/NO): YES